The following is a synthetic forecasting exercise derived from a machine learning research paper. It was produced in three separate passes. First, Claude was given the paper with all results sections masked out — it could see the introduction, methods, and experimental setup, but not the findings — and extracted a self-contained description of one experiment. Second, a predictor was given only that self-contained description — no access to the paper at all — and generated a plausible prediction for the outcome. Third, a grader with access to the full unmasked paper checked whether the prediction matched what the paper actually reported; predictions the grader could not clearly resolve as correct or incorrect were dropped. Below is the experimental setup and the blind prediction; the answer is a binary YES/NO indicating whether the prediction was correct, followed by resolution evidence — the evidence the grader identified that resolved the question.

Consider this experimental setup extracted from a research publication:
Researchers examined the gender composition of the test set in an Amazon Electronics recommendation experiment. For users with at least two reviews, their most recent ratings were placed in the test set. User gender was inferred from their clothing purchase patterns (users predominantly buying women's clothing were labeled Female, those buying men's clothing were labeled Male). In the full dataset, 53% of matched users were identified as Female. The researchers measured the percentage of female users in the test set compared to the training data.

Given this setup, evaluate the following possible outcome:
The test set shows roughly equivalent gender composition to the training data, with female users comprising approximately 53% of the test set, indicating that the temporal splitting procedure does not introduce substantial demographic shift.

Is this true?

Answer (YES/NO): NO